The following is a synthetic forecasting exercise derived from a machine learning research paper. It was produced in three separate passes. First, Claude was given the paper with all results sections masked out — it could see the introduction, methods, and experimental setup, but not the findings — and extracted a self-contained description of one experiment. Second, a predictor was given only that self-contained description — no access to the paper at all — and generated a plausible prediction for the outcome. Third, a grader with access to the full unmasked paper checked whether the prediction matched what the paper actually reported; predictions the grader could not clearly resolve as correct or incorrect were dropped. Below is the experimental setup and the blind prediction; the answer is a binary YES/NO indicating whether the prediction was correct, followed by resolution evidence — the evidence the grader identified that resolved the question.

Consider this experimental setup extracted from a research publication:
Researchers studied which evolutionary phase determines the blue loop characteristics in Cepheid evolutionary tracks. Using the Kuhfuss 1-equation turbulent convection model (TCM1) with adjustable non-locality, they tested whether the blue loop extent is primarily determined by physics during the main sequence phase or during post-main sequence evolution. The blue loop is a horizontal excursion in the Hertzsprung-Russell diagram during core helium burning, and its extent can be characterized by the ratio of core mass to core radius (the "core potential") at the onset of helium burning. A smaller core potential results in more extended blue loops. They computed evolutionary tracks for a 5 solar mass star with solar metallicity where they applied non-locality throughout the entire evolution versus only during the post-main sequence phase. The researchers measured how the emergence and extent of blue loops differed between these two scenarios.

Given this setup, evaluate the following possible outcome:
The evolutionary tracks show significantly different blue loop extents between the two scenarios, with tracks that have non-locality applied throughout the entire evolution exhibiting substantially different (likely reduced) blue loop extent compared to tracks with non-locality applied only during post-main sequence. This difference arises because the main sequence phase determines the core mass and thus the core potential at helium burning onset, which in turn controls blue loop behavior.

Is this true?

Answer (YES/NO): YES